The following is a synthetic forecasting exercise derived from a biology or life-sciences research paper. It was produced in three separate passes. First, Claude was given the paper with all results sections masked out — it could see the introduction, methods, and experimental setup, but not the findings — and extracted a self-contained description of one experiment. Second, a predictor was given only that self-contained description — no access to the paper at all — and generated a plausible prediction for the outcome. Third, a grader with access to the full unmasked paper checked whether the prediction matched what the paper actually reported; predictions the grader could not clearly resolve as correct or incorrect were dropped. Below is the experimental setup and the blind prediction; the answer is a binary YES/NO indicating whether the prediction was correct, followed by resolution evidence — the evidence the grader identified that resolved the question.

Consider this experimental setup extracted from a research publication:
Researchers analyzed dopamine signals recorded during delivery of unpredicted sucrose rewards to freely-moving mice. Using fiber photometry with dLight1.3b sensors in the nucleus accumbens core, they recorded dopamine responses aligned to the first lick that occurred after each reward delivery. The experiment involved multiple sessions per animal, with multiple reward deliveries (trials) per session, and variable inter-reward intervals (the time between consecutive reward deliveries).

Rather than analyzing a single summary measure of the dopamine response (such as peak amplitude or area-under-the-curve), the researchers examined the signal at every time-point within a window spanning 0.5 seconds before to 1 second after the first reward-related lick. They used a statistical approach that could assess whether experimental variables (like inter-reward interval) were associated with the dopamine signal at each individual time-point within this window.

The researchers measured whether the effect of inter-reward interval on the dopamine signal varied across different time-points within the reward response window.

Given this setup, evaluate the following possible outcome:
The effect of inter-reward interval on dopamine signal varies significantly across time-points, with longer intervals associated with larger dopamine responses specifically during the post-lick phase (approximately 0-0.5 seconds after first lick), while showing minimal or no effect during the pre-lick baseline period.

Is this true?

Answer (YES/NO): NO